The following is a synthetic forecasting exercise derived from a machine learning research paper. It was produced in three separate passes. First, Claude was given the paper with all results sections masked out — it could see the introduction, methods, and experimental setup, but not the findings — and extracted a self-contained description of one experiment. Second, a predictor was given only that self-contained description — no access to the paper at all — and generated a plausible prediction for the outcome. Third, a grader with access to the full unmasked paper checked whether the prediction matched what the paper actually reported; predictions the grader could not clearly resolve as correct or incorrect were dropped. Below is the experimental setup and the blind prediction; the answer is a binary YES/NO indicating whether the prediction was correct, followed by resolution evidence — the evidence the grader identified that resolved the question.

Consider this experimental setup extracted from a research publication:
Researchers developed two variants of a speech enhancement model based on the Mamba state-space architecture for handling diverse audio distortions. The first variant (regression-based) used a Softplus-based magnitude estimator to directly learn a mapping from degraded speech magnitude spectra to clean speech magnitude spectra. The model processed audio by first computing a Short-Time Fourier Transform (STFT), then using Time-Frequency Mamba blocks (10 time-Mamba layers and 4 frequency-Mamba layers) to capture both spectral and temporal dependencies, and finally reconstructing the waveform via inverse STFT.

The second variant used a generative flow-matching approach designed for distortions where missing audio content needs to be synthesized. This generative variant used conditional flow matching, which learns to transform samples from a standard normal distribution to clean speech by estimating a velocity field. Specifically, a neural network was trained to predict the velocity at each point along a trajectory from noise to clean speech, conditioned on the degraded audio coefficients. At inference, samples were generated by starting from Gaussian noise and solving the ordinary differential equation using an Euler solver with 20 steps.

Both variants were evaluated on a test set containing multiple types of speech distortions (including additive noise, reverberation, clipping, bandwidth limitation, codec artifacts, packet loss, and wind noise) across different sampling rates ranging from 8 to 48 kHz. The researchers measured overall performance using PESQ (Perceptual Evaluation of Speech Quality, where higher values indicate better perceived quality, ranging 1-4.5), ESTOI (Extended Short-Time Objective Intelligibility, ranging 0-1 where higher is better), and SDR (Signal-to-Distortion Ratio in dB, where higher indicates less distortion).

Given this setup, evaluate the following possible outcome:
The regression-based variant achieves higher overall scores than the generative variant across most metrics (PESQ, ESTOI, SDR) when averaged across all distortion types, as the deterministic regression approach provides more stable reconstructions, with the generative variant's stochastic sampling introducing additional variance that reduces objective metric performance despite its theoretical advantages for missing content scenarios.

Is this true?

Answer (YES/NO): YES